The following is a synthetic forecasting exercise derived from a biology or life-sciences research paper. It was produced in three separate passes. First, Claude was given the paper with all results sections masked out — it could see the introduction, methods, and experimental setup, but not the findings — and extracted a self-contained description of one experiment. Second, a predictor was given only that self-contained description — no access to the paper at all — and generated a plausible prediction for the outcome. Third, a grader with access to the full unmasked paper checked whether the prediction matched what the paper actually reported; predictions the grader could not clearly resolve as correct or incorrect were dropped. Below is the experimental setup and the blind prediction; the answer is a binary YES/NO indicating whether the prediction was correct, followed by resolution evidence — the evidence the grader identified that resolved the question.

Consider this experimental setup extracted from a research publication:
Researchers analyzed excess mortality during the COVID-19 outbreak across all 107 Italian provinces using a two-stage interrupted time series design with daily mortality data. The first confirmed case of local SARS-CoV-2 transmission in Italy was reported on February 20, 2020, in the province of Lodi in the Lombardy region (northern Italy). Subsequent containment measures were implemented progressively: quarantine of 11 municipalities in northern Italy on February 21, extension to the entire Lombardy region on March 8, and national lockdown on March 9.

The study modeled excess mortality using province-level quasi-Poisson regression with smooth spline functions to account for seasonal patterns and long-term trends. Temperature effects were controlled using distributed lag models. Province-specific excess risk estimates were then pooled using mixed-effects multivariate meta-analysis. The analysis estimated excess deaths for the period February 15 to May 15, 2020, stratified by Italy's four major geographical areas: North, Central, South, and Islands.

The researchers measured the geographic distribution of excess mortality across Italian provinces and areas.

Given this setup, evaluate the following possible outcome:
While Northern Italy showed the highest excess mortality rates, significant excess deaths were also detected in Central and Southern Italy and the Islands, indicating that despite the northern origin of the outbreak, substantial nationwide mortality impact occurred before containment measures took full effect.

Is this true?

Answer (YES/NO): NO